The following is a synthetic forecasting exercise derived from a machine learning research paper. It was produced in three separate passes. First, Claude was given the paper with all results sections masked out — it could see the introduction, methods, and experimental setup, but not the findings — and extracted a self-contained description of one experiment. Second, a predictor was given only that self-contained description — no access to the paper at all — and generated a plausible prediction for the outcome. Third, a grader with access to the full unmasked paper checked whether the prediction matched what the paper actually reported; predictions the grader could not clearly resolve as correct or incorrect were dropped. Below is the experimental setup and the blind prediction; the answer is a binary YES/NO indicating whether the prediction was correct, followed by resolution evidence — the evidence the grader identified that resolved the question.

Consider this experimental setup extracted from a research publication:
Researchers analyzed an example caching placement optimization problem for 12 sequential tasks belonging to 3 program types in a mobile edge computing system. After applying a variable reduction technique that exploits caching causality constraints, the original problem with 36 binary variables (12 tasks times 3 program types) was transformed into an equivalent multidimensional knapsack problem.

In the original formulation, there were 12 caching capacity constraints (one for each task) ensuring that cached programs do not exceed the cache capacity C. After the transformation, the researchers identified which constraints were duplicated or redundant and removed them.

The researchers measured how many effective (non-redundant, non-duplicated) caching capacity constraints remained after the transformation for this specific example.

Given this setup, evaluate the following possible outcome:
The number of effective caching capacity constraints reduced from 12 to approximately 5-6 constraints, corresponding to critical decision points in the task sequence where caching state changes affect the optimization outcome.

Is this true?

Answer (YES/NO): YES